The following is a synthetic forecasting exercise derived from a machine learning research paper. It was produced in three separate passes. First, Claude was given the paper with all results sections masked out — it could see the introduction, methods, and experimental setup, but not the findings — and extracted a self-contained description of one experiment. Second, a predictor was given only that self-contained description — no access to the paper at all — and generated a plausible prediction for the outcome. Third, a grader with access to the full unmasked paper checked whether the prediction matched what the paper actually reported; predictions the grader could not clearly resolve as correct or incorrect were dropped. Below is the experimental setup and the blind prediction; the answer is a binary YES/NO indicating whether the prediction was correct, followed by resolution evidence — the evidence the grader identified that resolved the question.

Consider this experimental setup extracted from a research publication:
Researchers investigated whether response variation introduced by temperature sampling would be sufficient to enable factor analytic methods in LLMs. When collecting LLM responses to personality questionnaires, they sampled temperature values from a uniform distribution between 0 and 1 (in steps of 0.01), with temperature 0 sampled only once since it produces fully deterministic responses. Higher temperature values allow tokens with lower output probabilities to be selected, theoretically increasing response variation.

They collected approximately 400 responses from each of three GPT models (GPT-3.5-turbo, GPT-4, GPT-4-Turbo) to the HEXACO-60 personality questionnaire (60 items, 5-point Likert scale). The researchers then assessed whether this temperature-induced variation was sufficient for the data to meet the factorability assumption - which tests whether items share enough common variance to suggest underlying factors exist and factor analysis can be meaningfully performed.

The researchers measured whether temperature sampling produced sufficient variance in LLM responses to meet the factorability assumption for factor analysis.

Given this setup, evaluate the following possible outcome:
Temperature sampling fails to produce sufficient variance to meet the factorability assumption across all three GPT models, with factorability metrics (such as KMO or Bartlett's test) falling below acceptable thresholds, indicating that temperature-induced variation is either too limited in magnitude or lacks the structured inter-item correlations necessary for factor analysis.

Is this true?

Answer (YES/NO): NO